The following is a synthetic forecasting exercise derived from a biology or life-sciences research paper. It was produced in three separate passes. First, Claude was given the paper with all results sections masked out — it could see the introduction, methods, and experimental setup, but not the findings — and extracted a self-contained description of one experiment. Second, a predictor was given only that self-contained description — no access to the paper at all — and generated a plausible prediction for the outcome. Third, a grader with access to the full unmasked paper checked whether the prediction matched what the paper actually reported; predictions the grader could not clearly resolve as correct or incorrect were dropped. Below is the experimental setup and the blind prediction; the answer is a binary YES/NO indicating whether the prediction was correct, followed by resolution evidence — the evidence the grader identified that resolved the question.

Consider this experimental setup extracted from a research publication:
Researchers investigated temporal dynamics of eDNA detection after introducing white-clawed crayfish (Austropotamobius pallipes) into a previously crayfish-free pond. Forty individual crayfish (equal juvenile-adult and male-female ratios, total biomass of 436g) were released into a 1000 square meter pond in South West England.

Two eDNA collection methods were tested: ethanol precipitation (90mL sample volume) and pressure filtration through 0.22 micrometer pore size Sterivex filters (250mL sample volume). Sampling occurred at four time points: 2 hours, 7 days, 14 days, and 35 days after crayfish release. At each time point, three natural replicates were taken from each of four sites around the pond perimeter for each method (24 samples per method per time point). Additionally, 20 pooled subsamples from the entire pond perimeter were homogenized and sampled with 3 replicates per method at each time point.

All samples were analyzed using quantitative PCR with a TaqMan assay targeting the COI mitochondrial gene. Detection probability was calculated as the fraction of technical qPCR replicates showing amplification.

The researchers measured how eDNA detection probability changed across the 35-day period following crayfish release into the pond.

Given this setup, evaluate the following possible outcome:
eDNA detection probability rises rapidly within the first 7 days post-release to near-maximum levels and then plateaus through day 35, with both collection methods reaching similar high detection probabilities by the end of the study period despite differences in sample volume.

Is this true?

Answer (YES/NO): NO